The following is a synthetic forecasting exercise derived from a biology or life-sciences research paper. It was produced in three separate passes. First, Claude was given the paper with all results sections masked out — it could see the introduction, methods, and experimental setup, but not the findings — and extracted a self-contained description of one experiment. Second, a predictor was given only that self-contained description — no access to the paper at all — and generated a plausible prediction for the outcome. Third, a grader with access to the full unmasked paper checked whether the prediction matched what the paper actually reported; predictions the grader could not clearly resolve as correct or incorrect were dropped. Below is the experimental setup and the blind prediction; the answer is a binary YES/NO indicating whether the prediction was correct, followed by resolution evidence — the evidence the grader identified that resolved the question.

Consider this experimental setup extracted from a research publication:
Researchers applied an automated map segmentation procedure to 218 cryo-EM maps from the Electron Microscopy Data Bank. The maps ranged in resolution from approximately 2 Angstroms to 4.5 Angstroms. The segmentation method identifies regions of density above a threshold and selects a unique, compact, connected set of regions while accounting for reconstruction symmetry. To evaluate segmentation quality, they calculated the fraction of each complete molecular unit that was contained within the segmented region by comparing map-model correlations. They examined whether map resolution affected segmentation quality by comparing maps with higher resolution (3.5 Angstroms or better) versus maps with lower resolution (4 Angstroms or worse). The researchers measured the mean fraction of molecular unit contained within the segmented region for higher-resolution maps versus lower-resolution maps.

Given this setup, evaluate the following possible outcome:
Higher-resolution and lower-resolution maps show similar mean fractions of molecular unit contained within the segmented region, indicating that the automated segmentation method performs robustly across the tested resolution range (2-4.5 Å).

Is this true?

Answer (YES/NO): NO